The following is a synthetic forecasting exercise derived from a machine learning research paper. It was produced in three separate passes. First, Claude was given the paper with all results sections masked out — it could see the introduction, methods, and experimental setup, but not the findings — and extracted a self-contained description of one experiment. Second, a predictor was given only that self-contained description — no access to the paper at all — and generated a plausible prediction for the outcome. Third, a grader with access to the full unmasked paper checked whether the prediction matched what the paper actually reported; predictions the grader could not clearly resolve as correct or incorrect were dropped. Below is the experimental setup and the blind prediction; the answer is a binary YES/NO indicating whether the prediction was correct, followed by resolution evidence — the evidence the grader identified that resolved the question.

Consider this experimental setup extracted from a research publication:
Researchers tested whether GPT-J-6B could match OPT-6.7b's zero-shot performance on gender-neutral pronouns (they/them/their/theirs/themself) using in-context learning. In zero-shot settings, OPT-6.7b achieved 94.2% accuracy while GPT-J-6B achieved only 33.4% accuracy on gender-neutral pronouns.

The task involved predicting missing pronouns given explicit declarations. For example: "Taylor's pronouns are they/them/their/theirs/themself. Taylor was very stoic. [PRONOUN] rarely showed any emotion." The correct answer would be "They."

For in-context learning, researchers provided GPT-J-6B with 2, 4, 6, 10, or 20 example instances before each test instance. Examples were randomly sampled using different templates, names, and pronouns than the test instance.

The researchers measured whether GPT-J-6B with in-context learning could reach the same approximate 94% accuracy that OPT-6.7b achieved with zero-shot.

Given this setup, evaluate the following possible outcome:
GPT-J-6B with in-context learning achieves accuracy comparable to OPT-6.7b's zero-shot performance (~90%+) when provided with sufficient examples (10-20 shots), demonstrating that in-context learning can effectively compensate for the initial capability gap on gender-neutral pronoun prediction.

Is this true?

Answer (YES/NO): NO